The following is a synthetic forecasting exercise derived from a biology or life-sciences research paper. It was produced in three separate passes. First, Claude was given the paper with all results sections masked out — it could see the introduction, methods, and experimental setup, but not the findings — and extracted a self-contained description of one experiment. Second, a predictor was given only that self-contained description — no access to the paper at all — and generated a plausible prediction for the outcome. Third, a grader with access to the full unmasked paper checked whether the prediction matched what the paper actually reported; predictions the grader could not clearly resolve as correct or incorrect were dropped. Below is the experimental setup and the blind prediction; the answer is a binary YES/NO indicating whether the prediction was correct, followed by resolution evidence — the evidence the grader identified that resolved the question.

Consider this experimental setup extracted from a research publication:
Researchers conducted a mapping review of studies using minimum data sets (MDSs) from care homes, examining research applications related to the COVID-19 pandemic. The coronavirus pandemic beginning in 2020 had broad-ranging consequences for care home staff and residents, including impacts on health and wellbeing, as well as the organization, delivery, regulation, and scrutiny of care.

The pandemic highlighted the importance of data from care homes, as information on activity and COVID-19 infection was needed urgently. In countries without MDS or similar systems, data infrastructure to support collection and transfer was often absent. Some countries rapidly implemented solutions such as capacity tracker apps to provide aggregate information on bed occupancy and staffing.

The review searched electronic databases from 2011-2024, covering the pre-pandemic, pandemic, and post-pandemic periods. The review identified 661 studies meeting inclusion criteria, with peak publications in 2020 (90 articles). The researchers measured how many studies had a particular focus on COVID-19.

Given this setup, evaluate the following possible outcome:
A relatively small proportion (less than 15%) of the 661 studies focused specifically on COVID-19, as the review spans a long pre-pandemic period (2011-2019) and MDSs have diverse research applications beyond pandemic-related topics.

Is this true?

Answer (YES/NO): YES